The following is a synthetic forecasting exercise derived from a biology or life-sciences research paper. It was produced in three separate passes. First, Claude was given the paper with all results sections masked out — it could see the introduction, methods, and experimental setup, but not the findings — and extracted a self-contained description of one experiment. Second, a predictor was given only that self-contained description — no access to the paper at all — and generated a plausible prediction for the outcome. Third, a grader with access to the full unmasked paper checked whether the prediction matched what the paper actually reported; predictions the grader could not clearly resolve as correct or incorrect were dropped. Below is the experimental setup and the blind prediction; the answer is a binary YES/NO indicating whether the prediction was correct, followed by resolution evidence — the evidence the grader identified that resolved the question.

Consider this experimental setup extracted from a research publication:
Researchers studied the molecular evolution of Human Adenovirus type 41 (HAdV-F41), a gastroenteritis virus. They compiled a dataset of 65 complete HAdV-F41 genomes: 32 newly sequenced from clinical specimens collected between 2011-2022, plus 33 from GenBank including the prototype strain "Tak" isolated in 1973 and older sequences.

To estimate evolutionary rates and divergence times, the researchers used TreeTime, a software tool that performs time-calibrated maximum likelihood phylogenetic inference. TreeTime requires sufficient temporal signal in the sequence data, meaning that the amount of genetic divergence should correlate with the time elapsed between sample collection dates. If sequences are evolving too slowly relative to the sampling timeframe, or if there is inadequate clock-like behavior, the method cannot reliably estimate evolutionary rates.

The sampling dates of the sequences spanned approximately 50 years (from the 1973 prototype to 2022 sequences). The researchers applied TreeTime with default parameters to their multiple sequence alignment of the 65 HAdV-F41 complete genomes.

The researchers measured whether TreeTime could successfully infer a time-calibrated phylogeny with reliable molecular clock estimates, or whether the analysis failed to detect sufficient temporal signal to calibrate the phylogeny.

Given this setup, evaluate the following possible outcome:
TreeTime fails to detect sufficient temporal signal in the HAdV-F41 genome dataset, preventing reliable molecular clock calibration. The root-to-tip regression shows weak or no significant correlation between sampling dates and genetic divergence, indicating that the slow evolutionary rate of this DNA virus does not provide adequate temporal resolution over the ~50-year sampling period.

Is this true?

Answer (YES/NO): YES